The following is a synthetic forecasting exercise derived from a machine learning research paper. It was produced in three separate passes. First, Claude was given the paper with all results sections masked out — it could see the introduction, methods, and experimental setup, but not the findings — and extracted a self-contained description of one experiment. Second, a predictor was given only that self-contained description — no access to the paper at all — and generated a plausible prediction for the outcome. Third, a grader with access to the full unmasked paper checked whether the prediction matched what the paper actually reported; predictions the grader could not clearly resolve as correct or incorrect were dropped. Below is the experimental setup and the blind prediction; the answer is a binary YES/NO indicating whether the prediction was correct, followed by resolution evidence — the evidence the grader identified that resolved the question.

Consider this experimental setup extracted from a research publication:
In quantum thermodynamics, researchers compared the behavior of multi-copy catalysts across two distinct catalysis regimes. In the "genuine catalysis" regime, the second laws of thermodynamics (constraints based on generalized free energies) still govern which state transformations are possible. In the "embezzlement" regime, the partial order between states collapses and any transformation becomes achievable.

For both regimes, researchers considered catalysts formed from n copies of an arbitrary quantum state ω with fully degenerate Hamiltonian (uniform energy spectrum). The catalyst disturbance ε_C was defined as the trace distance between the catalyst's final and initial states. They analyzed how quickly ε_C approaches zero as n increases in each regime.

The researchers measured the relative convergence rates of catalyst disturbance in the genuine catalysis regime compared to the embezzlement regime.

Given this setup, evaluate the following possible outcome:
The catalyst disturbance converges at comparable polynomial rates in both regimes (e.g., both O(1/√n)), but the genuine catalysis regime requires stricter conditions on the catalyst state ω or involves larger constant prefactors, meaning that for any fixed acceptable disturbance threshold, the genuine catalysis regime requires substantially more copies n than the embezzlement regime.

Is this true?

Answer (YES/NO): NO